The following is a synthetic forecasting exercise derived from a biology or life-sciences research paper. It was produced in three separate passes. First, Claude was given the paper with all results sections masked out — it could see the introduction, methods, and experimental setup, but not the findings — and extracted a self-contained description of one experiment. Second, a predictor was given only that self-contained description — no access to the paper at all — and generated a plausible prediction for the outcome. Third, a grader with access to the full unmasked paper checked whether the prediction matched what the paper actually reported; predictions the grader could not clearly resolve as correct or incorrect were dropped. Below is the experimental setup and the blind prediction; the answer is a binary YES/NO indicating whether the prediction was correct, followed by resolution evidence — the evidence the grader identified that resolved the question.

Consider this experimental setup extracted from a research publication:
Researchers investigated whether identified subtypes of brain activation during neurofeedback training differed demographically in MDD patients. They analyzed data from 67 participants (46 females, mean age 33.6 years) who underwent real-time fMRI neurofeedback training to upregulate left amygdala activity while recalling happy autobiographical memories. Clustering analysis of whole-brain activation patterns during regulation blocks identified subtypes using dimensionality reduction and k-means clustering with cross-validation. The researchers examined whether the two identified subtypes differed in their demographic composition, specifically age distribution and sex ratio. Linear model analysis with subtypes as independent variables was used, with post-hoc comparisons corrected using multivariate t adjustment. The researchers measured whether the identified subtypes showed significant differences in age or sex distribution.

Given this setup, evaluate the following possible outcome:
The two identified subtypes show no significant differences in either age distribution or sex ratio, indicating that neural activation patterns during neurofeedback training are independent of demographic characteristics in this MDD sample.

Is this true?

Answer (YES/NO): YES